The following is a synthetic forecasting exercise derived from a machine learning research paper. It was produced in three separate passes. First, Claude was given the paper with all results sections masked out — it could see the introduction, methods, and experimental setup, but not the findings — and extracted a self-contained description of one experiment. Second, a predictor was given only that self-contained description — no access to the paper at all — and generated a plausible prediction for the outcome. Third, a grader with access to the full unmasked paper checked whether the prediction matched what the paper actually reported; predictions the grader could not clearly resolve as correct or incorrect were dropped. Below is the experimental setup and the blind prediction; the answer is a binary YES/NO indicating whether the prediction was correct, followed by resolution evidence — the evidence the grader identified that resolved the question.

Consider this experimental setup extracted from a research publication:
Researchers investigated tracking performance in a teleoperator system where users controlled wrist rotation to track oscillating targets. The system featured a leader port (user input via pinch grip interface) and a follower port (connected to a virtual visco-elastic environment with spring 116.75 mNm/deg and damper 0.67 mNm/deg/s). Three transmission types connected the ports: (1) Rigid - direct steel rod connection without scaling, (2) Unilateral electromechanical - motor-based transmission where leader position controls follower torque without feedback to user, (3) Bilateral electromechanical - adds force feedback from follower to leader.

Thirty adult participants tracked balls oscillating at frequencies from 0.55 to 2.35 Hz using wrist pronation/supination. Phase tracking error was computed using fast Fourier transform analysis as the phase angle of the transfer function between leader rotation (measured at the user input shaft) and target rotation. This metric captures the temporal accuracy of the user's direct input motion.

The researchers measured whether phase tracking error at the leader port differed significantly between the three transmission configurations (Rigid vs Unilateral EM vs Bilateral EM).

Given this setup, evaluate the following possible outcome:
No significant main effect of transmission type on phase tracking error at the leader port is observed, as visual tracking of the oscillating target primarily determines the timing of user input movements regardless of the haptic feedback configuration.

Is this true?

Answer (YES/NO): YES